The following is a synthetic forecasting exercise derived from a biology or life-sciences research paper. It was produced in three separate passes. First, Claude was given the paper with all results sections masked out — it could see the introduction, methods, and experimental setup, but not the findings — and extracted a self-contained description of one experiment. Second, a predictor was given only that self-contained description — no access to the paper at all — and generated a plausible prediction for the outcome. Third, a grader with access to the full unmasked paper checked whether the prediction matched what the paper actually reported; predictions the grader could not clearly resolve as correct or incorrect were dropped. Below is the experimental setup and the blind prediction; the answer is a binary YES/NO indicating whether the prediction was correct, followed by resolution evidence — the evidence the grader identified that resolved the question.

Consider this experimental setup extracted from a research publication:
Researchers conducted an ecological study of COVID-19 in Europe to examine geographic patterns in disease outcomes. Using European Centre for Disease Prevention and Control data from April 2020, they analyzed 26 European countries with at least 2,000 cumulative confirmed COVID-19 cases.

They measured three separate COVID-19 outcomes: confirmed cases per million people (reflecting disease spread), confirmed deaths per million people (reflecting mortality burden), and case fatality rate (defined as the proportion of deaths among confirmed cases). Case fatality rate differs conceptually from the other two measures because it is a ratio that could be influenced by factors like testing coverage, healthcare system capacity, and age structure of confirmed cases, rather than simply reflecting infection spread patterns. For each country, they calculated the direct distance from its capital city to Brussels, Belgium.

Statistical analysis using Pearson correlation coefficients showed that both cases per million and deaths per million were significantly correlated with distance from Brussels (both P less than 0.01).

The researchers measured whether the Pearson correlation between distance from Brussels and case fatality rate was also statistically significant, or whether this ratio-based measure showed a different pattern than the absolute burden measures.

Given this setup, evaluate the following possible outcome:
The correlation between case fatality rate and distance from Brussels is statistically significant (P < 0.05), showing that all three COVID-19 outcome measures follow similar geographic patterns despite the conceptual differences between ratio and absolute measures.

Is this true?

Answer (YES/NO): YES